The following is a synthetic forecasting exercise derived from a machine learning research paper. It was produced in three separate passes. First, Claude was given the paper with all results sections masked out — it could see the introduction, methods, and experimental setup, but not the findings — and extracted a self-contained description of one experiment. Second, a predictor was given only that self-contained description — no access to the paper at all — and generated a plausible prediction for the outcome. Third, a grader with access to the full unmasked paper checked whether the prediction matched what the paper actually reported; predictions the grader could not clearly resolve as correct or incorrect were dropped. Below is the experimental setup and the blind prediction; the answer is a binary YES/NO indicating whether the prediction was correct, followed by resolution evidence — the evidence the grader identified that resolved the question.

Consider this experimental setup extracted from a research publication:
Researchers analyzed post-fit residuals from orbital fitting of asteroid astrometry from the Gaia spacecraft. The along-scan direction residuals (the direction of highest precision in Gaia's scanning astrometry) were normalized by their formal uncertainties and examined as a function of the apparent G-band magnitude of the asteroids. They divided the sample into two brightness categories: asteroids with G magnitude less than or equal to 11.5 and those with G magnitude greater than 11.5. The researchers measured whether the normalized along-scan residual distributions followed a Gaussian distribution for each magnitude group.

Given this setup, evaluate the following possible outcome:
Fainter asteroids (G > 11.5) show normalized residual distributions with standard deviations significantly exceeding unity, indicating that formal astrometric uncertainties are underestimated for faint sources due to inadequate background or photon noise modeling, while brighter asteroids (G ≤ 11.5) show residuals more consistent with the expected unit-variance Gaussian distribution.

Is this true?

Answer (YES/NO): NO